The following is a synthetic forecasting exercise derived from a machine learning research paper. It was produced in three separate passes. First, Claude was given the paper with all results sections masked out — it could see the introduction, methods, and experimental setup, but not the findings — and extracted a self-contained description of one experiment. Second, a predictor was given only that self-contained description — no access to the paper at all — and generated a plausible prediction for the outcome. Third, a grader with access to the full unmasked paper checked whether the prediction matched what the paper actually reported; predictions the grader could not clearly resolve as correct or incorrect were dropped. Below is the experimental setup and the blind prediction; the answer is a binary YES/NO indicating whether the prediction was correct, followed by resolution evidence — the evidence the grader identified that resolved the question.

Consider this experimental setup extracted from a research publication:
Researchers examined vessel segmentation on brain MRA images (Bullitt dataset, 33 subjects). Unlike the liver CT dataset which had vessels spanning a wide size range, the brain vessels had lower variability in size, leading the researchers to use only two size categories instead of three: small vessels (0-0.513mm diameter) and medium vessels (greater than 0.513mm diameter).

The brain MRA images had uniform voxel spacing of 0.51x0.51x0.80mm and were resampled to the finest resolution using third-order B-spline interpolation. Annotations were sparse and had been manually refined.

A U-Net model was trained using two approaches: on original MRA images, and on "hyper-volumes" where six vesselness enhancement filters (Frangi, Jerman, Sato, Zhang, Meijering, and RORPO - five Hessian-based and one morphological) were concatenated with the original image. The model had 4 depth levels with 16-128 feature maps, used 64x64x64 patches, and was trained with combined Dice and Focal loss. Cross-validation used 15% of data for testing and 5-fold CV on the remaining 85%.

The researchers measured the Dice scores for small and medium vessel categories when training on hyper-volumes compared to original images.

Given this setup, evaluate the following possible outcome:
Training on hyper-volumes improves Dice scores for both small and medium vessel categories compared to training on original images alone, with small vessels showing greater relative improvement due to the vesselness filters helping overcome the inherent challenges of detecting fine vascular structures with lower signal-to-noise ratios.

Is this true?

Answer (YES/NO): NO